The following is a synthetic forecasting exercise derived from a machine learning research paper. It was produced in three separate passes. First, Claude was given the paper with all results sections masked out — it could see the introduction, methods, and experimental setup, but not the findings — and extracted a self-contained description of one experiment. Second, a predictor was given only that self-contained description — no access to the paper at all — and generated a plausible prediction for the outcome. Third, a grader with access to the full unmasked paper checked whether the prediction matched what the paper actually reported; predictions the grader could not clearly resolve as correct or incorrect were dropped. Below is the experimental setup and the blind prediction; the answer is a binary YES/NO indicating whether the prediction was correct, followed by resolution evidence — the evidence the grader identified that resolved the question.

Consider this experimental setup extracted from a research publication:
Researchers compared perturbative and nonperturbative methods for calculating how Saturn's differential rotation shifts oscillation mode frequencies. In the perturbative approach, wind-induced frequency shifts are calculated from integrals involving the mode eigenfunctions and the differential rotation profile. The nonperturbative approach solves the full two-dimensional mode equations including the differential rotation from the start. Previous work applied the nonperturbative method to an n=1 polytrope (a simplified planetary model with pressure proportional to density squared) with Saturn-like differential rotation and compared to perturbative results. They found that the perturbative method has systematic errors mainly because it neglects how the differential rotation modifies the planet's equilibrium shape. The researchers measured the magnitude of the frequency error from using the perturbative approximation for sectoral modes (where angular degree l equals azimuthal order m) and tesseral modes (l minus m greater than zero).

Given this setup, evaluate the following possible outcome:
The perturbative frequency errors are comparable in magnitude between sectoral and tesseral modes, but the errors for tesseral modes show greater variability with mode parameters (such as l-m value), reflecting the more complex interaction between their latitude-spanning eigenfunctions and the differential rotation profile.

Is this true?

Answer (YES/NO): NO